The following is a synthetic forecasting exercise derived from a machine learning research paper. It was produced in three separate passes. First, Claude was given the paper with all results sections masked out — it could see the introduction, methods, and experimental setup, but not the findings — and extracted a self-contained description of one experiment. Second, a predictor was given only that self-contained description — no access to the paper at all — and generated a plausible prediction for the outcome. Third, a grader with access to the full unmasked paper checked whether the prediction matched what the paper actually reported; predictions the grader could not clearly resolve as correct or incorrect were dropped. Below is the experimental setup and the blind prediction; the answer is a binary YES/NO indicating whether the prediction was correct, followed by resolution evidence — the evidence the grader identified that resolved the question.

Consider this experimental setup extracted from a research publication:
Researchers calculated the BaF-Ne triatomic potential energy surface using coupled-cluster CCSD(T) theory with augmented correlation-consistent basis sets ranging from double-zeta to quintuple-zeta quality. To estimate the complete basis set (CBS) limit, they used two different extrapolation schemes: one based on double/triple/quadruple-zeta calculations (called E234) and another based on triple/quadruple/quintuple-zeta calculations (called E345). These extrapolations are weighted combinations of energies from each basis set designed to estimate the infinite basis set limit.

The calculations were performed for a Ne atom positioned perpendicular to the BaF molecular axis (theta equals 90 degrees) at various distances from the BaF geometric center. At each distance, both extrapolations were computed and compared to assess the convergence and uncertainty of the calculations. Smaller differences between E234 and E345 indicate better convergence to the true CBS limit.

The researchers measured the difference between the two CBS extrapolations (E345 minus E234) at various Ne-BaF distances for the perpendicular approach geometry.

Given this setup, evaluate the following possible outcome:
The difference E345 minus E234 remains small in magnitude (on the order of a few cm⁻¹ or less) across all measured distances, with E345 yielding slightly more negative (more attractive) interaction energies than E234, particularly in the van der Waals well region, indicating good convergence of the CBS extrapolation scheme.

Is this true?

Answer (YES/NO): NO